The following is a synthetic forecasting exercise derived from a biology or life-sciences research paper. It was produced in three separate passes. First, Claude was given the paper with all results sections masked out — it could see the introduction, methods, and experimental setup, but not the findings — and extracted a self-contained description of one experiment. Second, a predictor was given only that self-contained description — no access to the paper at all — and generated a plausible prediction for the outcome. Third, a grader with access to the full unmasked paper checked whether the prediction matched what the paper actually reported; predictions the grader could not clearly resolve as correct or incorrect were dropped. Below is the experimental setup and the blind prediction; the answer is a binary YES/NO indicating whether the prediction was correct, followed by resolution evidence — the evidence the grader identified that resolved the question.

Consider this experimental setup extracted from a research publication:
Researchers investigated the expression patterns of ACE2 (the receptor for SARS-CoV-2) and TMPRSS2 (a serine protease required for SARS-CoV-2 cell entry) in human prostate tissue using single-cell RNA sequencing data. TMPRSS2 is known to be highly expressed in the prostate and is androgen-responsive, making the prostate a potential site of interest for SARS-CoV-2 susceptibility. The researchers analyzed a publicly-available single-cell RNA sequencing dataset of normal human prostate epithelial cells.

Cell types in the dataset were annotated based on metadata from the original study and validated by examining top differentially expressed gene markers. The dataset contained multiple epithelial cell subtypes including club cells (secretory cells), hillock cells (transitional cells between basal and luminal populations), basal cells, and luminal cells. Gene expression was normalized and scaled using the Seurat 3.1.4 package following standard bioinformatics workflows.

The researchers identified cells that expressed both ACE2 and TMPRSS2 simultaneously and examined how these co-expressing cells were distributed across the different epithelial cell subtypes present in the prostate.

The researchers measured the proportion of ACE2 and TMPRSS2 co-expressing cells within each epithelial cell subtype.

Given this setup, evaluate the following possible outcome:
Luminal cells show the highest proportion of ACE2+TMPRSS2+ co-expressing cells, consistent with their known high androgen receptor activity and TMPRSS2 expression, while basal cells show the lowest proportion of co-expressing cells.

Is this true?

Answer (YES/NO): NO